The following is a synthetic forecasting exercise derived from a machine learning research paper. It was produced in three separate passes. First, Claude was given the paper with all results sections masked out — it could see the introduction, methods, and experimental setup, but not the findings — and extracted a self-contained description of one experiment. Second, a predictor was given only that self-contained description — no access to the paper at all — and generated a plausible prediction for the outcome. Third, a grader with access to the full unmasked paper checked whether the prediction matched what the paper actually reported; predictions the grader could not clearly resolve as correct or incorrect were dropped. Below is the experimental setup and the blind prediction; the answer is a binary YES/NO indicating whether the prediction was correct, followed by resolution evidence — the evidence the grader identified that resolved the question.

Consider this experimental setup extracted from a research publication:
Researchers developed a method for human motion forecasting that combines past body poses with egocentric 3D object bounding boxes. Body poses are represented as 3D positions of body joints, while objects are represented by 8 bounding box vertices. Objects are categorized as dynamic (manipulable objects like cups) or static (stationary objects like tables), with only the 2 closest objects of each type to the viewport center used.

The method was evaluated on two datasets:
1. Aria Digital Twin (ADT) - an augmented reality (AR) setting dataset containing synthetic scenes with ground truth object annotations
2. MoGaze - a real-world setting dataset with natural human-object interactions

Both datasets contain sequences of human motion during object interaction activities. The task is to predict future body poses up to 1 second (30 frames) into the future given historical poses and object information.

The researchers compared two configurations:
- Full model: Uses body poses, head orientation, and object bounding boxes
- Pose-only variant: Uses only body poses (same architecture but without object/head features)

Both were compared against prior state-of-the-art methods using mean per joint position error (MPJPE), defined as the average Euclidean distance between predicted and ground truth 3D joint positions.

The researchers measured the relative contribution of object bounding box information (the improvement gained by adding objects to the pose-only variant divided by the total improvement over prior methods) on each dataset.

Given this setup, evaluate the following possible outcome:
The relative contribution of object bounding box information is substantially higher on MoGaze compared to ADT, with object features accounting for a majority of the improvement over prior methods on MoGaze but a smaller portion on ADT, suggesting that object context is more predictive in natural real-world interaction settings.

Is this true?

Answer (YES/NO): NO